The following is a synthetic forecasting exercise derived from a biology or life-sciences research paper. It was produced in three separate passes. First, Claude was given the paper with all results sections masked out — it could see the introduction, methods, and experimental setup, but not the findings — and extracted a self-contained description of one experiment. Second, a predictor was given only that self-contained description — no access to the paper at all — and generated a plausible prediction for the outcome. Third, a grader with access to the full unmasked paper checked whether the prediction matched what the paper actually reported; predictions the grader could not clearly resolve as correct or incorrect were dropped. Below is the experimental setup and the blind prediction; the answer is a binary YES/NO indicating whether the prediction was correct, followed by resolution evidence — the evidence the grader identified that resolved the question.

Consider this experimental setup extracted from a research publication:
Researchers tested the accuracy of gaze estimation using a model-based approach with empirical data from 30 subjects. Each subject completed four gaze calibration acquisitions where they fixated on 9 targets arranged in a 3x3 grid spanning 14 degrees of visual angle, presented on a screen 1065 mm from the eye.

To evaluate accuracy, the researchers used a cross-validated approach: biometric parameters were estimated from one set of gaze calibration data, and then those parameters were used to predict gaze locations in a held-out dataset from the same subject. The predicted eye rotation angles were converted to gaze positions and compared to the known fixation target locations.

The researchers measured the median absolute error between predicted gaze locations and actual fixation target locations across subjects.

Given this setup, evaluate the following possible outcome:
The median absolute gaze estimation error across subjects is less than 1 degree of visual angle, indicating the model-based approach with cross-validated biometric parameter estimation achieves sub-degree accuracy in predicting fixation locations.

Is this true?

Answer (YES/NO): YES